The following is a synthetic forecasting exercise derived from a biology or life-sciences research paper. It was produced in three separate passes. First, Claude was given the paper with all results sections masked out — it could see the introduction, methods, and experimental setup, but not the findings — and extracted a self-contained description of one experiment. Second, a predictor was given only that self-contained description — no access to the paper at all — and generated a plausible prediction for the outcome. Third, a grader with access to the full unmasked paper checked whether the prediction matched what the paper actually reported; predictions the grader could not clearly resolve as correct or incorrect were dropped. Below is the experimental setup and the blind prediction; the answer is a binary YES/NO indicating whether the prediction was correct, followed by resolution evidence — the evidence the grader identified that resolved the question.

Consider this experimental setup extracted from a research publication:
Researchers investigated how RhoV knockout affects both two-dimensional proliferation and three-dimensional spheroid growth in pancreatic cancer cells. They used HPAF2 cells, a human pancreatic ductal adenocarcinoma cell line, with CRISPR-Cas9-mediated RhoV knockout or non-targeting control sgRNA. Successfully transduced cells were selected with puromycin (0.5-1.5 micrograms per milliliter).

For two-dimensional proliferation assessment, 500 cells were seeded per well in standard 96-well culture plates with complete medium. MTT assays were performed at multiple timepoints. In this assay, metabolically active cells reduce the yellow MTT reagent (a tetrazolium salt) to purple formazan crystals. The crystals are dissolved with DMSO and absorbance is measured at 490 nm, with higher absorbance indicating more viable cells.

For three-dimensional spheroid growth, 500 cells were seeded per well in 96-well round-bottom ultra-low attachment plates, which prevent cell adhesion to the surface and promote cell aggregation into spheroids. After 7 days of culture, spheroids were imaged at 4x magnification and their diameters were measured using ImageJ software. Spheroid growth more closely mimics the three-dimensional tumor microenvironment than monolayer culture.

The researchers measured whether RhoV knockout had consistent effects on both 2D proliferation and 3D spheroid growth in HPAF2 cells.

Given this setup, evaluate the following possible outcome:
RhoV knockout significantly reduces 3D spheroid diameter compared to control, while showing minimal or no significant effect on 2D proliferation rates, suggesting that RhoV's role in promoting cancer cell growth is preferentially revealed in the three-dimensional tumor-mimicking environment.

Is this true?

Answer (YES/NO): NO